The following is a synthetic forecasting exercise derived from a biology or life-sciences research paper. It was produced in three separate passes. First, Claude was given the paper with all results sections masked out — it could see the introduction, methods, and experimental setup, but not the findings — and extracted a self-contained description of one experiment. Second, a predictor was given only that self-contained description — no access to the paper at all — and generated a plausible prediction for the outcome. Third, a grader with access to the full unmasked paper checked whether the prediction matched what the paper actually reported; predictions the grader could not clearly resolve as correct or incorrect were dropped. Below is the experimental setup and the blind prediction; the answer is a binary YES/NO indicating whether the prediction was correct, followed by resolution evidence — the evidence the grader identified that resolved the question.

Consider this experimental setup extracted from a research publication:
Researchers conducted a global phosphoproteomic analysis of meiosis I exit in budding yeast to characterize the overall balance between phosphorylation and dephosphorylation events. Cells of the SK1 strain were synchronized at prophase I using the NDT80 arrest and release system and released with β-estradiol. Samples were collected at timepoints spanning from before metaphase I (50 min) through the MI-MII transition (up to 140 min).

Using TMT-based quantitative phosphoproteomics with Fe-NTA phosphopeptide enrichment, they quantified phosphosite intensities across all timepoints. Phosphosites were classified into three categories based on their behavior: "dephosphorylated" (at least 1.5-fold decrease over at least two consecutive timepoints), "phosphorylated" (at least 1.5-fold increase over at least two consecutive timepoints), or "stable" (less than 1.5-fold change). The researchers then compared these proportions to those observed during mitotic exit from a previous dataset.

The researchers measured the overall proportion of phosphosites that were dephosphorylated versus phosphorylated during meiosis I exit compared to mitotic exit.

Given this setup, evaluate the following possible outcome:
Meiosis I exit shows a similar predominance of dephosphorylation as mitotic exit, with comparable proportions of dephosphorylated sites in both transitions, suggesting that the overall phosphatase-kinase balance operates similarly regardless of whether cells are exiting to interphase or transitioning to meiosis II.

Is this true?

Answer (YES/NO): NO